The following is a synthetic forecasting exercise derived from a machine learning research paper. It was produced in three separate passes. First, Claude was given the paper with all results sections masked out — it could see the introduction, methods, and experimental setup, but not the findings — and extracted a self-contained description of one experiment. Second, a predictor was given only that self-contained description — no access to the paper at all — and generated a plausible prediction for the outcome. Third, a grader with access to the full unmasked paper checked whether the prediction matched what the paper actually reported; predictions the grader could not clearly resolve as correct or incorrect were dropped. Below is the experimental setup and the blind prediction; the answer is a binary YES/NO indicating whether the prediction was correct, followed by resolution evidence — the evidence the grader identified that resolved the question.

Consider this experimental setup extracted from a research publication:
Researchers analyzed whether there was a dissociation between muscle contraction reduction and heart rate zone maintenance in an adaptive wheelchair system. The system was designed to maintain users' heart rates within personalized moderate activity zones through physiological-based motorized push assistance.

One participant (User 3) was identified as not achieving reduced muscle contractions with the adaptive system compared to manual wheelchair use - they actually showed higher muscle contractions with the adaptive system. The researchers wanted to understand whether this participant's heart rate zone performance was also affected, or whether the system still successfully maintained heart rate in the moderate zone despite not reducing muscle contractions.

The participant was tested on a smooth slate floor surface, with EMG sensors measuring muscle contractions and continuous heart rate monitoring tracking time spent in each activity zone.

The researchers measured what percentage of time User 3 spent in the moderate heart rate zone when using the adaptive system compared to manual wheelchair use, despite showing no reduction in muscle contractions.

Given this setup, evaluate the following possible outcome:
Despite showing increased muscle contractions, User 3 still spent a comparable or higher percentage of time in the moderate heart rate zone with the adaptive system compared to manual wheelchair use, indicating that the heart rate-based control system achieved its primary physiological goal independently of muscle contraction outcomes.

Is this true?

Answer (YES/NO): YES